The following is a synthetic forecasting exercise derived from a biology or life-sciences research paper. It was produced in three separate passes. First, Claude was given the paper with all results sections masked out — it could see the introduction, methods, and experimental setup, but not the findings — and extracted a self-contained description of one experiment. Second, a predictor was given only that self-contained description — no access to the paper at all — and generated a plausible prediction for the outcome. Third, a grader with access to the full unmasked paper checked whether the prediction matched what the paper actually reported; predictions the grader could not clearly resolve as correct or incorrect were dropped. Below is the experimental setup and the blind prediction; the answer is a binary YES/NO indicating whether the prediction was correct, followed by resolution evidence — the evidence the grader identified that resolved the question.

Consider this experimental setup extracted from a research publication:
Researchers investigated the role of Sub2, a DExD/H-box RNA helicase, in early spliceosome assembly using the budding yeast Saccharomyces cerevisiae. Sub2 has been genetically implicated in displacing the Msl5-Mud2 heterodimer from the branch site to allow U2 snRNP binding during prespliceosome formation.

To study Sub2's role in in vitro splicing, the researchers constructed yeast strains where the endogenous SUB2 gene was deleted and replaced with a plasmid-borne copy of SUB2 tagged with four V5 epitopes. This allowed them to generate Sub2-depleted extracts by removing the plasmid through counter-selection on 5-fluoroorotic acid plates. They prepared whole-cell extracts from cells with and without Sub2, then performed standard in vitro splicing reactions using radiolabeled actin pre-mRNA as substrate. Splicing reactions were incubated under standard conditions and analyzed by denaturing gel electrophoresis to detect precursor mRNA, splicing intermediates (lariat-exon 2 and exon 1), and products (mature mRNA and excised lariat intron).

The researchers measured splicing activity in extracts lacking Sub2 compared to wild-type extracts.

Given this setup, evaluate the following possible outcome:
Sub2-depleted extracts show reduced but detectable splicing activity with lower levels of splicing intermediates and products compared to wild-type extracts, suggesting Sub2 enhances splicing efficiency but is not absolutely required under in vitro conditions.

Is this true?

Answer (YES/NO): YES